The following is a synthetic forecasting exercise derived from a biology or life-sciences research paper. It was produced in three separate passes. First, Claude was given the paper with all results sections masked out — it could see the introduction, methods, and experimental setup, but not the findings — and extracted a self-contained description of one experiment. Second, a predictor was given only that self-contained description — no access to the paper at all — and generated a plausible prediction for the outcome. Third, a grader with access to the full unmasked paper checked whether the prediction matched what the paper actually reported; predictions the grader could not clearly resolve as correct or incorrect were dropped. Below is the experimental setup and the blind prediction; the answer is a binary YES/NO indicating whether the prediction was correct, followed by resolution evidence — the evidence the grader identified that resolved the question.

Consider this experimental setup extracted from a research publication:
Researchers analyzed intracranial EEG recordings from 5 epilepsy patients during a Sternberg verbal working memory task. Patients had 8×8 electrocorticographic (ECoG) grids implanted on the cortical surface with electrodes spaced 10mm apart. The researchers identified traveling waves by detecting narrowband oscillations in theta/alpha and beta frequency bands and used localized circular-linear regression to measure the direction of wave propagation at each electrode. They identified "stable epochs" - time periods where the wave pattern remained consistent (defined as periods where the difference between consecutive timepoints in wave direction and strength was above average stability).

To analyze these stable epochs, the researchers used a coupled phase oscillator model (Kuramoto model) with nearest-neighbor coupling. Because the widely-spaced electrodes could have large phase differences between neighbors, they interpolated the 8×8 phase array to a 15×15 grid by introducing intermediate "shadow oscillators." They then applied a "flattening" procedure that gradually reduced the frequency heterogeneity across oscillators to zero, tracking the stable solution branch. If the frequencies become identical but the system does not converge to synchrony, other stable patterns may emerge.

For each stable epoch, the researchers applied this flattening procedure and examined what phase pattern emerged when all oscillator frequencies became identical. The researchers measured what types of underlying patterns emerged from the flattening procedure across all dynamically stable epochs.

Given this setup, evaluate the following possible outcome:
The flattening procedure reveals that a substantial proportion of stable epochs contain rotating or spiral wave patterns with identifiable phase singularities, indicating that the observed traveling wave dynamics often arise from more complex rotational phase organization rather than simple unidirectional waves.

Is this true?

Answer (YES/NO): NO